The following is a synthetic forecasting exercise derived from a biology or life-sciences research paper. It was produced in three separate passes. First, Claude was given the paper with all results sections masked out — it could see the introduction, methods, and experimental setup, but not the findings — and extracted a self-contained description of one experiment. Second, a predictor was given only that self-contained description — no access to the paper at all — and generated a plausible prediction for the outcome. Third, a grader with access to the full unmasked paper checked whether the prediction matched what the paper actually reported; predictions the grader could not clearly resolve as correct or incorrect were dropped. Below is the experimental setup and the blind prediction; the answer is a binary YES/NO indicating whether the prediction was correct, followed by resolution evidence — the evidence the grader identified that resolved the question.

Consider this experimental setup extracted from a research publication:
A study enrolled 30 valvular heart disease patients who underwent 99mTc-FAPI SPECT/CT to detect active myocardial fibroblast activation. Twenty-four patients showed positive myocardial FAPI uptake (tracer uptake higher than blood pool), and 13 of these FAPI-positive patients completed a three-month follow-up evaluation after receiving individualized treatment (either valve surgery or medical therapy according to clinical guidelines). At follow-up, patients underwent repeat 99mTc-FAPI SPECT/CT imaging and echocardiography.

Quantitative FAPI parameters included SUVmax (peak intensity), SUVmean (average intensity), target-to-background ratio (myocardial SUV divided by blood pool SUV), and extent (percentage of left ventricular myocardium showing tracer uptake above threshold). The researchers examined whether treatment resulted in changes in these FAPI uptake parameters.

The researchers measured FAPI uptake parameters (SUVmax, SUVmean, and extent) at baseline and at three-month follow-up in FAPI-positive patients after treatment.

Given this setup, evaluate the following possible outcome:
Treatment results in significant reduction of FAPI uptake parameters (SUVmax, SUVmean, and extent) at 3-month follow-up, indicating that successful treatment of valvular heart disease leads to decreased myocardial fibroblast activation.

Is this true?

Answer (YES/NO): YES